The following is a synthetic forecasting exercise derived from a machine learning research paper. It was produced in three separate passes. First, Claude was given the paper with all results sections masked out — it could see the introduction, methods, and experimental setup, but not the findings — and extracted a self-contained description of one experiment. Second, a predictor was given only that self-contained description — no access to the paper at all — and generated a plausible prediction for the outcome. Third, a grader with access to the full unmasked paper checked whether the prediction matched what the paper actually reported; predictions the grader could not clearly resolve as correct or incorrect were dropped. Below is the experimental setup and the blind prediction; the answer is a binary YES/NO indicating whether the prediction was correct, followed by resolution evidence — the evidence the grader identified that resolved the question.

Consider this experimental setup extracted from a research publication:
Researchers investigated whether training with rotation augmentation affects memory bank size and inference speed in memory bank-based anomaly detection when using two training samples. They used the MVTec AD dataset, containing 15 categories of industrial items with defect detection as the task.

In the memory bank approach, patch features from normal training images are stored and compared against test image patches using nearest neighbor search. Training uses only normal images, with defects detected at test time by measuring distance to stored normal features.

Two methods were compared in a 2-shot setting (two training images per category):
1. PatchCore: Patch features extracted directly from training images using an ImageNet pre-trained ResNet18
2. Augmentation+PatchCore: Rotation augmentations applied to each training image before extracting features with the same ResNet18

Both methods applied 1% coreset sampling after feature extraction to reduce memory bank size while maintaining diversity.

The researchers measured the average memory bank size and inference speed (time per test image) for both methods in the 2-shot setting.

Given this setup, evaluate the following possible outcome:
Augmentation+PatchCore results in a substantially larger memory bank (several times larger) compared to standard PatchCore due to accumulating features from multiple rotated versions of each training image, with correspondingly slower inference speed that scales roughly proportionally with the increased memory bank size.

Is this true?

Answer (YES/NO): NO